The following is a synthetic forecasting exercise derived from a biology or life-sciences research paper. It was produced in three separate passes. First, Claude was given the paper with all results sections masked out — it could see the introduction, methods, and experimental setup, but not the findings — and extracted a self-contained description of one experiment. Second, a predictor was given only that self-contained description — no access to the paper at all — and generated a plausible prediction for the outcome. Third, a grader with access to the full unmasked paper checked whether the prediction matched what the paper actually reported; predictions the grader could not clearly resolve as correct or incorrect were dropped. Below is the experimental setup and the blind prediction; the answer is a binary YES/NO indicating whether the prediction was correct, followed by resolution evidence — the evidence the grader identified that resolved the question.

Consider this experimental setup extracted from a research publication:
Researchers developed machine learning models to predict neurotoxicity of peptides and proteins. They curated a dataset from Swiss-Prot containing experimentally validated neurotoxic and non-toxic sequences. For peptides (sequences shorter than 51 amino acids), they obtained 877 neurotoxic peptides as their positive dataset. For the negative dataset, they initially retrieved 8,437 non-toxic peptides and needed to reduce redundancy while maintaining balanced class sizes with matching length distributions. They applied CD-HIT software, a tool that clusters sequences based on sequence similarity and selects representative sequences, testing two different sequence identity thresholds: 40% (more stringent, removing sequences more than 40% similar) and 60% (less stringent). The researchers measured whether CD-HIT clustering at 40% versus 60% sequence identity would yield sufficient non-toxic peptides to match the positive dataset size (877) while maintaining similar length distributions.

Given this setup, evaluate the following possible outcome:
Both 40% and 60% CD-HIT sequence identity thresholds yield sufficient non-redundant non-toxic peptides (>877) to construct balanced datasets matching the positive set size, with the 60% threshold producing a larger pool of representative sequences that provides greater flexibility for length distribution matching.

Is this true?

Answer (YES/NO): NO